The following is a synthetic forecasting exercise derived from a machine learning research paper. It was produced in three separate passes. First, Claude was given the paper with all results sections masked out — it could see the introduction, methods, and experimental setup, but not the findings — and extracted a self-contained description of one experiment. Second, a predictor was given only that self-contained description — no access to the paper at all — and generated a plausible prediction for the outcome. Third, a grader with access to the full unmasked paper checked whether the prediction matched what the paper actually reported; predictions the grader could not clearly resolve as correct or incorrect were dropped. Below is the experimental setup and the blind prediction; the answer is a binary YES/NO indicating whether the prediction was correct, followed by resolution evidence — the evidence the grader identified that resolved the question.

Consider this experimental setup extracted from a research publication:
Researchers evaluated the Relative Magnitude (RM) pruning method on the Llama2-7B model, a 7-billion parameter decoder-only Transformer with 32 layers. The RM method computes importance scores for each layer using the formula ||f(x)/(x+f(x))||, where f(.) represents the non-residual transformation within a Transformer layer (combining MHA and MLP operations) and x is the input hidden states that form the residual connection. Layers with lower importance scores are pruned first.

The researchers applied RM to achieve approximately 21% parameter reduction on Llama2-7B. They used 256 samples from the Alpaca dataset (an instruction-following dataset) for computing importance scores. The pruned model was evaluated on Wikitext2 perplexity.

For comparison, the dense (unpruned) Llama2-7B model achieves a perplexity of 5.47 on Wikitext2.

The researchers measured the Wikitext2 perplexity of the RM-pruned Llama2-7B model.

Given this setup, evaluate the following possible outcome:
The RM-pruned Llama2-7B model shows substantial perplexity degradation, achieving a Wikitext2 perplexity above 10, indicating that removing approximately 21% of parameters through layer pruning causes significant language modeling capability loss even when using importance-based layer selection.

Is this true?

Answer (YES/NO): YES